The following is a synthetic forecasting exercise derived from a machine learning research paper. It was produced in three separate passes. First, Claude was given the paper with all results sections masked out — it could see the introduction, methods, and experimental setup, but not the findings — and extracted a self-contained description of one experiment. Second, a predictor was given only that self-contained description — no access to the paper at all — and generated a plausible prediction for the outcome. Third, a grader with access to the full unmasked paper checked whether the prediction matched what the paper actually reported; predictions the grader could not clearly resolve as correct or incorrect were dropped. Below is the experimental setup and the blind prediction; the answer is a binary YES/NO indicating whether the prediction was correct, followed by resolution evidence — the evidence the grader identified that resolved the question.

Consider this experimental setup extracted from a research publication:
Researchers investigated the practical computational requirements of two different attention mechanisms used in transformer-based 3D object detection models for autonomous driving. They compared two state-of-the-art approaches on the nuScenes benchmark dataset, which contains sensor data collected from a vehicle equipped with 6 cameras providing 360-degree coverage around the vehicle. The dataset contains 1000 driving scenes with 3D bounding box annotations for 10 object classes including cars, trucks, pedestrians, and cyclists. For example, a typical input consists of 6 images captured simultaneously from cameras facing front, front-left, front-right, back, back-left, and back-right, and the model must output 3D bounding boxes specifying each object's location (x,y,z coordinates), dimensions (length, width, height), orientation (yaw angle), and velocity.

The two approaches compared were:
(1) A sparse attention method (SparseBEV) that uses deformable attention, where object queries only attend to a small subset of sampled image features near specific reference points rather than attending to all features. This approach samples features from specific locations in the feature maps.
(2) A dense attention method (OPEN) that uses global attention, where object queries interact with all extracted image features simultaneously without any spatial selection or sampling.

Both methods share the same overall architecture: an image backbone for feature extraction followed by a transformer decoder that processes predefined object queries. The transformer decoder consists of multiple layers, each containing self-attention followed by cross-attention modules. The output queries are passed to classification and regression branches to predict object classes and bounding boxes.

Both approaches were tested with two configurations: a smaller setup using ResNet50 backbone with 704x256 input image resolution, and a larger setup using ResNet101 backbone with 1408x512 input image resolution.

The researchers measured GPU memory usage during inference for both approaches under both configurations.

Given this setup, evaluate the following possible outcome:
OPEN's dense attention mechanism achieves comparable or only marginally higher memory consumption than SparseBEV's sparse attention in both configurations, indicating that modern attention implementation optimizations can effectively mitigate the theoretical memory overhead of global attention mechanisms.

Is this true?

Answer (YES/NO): NO